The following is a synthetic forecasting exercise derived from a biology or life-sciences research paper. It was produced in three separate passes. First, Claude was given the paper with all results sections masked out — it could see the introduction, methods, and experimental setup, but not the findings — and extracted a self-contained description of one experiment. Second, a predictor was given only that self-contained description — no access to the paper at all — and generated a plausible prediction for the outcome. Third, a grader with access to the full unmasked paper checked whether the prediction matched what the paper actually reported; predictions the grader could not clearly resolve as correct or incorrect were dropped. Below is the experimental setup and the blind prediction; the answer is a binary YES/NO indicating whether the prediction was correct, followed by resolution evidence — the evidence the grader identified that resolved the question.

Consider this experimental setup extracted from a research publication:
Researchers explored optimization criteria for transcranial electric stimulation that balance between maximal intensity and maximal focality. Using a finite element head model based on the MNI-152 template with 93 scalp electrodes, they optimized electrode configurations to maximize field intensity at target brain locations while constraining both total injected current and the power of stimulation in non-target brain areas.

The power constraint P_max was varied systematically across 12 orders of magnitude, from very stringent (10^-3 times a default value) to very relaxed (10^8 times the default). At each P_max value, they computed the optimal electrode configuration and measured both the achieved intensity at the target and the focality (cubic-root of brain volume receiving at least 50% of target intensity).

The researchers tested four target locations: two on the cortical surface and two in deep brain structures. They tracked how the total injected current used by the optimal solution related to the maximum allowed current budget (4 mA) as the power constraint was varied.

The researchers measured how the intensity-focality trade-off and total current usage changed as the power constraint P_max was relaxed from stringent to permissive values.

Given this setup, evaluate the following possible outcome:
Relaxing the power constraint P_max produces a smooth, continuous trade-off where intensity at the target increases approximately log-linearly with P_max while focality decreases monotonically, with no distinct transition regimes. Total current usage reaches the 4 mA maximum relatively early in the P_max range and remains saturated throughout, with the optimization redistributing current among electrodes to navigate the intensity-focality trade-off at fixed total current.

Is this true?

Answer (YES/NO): NO